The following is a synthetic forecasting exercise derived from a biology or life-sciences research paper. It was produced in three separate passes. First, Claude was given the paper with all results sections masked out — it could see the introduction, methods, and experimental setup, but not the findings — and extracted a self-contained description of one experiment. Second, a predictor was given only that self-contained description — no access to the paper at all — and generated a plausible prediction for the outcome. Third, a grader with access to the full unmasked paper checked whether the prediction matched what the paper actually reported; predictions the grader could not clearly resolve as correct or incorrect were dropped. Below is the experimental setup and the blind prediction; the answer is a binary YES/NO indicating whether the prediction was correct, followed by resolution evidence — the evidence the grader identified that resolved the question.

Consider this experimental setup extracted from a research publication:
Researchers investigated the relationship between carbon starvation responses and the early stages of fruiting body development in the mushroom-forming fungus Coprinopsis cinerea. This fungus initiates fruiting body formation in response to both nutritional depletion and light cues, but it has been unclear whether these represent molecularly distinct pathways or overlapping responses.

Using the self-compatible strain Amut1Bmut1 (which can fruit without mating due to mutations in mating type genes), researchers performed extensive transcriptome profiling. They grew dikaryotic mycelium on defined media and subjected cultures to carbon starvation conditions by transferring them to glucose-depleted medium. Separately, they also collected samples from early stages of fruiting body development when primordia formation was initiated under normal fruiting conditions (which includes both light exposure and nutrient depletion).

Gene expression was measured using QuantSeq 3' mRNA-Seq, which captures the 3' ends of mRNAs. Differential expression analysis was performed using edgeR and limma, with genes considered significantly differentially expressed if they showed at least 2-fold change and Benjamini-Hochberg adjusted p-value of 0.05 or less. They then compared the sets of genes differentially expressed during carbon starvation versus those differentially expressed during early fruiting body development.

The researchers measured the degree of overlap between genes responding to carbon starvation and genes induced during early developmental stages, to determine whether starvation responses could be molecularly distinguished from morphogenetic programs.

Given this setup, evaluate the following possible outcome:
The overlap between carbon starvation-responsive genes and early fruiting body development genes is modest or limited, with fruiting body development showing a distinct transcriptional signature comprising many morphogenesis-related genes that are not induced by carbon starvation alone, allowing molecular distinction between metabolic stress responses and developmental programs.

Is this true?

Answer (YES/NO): YES